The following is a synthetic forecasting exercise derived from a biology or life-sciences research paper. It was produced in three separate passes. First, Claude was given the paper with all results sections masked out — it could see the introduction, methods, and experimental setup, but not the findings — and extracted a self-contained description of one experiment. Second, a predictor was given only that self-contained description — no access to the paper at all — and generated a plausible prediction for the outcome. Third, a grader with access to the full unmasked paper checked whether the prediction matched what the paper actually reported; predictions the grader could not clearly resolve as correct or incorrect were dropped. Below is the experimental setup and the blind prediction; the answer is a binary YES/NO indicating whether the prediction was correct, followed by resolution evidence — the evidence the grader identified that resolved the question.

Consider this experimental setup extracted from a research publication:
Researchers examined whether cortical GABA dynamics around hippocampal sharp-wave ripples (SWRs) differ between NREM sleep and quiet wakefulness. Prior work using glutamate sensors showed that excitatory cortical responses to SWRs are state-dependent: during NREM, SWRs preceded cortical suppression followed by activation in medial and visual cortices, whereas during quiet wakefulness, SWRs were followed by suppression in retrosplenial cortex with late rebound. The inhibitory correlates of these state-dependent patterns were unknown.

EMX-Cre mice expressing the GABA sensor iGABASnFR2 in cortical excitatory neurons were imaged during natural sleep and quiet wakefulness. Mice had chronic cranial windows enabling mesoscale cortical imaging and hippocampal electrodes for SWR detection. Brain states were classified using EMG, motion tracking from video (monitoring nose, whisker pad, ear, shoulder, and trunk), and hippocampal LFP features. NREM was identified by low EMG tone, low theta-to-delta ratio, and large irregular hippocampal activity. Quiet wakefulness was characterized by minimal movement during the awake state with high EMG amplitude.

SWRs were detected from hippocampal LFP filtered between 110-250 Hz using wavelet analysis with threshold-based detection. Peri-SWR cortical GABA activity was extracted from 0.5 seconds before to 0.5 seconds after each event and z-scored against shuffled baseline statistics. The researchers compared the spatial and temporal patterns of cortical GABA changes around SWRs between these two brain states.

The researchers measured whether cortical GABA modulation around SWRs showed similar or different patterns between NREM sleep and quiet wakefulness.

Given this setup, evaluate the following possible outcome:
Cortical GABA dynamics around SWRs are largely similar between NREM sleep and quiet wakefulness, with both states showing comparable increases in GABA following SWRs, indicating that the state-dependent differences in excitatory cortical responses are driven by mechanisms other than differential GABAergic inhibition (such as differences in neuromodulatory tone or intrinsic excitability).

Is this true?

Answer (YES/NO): NO